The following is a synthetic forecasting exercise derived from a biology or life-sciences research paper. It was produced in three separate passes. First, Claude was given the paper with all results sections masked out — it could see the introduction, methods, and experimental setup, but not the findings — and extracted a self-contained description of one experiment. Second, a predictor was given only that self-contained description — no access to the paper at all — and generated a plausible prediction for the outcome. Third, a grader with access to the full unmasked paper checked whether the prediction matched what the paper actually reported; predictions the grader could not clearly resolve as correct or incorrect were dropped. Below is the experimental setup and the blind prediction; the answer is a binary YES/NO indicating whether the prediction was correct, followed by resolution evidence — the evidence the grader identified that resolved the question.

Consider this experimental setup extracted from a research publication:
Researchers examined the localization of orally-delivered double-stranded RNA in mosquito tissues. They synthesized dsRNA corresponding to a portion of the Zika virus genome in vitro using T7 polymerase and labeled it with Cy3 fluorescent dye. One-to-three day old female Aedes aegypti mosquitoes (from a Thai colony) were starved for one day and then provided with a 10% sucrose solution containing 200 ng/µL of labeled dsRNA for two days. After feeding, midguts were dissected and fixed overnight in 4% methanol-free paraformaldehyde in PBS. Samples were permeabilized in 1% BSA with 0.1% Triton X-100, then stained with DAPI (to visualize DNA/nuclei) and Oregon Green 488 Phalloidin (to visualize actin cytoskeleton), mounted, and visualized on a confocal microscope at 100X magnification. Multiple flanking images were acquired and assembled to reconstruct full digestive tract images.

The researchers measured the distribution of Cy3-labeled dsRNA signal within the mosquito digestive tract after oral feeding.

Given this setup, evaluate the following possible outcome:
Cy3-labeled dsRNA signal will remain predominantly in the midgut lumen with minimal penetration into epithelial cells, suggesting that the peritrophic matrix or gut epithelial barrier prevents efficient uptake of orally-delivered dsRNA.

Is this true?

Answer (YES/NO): NO